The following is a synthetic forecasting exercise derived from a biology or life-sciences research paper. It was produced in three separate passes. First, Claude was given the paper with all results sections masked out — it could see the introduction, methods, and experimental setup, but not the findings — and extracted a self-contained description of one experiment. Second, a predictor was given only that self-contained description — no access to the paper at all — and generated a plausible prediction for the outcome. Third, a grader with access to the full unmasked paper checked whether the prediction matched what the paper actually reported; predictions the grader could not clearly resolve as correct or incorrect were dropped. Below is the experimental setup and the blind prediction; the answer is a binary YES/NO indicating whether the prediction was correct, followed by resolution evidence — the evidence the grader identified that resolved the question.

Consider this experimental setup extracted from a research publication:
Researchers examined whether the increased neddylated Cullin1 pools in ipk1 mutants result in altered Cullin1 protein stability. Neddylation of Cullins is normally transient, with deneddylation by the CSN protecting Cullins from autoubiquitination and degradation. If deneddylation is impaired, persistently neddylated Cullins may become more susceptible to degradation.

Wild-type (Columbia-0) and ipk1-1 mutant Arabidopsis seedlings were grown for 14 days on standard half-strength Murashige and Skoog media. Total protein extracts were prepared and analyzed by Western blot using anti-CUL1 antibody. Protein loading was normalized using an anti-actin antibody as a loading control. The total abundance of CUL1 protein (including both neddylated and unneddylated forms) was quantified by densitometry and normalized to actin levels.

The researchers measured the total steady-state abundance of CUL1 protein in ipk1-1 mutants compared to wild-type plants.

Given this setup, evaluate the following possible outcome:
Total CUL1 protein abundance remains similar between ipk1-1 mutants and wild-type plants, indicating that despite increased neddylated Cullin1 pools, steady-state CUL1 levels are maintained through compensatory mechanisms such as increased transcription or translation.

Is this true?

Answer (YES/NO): NO